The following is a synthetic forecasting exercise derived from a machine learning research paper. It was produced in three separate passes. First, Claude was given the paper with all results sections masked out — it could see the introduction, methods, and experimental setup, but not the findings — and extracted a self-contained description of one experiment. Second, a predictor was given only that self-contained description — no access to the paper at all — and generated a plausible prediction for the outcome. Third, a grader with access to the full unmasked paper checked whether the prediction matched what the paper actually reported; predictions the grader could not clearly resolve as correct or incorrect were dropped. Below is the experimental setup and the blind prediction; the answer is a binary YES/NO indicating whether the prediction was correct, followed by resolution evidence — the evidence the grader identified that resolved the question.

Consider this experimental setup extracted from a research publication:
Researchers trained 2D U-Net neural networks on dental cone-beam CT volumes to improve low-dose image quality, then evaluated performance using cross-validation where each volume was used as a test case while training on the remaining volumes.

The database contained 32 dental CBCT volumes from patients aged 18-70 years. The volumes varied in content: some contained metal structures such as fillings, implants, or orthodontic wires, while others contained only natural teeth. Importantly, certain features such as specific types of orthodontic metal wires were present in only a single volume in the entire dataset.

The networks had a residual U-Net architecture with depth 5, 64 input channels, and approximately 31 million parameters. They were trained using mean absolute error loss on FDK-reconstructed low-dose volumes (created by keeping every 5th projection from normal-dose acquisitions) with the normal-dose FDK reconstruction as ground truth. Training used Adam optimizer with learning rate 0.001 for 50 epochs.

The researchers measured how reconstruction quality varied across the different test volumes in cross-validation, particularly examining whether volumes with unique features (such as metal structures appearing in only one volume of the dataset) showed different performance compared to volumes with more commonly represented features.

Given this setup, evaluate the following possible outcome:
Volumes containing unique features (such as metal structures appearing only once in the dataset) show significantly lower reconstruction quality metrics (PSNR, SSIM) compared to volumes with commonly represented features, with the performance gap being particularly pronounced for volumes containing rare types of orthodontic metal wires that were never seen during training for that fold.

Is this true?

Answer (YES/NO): YES